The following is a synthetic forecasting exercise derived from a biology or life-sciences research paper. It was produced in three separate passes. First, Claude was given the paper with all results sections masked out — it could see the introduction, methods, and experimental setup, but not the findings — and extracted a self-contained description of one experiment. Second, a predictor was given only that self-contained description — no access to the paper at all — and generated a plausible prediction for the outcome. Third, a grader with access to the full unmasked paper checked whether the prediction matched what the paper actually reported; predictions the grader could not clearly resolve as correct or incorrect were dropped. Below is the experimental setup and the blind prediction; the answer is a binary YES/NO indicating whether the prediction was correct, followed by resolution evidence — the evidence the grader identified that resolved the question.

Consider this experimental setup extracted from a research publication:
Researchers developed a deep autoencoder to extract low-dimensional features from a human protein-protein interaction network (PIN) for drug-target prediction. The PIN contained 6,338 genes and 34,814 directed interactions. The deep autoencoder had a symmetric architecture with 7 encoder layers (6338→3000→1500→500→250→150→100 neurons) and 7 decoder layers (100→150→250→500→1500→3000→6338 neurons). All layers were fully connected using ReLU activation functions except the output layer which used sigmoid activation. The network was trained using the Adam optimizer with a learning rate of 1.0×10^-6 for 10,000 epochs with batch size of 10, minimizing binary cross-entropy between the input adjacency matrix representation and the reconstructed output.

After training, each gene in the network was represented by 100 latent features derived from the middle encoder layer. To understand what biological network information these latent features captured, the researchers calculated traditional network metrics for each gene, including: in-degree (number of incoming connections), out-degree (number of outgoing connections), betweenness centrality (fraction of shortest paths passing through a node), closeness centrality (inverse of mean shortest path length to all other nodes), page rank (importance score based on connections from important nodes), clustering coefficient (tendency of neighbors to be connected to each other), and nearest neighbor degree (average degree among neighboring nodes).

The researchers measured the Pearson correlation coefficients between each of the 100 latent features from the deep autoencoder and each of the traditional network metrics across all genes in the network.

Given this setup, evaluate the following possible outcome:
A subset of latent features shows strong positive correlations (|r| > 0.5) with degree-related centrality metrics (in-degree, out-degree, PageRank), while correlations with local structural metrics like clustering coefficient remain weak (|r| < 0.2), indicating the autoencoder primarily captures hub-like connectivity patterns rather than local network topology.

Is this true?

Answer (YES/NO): NO